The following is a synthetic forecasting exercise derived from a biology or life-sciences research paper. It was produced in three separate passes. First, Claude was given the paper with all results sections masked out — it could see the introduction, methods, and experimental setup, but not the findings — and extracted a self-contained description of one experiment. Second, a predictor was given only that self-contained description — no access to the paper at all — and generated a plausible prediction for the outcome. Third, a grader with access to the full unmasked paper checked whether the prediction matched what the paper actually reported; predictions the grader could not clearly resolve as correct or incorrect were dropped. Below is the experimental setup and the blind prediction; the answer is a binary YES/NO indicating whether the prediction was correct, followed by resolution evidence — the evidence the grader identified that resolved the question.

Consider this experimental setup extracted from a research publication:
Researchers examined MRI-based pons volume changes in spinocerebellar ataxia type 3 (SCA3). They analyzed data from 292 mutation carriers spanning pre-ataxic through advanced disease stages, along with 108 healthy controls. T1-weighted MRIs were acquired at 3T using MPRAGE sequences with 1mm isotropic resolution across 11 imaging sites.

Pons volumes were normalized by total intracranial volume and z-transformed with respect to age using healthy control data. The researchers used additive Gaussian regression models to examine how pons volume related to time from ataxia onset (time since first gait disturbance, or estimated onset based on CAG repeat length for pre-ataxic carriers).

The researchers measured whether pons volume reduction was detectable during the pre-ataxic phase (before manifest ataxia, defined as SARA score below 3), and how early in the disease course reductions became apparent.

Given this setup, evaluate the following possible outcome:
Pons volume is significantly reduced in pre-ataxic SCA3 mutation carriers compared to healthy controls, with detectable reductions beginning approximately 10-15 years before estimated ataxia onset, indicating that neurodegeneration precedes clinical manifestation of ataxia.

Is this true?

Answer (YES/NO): NO